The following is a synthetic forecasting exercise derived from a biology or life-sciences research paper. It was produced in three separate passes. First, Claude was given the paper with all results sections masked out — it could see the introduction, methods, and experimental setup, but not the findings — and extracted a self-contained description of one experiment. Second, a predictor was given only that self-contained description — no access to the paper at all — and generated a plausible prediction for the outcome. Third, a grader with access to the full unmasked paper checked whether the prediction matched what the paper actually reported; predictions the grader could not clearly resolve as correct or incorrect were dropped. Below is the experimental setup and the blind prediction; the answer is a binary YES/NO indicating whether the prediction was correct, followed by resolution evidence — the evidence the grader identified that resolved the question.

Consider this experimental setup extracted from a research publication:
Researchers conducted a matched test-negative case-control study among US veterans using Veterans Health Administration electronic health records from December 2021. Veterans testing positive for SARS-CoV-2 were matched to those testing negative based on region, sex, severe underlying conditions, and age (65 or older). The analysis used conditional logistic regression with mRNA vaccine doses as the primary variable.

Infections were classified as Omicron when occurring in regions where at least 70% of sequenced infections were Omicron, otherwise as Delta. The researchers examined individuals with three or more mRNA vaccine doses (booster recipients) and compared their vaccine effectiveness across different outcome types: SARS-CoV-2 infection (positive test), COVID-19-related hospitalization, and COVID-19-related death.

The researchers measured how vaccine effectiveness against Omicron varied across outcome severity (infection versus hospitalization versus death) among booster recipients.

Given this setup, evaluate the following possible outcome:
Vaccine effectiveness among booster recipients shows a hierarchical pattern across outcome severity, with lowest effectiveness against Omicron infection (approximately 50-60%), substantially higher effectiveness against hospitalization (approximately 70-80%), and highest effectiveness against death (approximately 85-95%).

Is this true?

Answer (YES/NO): NO